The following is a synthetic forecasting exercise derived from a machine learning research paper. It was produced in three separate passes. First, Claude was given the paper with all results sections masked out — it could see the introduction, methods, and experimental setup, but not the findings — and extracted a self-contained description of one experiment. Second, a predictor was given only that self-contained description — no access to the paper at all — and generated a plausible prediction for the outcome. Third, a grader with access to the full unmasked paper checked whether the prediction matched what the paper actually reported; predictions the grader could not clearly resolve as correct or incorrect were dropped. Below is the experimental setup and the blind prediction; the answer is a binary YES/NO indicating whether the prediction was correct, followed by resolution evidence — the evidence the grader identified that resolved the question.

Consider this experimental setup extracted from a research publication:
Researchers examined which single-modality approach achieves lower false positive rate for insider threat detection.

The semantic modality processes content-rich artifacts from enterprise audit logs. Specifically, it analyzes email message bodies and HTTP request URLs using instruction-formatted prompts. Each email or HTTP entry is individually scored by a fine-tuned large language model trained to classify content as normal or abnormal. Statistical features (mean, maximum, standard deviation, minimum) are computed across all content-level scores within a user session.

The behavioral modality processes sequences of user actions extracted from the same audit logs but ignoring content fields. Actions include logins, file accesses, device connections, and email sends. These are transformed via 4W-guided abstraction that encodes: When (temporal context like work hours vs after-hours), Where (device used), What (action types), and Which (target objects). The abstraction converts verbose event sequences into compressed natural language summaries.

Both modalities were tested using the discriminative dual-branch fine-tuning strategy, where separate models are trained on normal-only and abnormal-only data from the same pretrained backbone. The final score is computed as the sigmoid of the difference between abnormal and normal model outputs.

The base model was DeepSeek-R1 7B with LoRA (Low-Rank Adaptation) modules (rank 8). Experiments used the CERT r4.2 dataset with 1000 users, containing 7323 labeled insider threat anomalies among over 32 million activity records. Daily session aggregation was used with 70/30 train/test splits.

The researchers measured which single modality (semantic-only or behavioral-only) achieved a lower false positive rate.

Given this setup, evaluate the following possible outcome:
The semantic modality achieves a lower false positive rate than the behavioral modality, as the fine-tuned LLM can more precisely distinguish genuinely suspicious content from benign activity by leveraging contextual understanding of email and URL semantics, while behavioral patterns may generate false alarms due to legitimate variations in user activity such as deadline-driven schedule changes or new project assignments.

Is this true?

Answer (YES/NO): YES